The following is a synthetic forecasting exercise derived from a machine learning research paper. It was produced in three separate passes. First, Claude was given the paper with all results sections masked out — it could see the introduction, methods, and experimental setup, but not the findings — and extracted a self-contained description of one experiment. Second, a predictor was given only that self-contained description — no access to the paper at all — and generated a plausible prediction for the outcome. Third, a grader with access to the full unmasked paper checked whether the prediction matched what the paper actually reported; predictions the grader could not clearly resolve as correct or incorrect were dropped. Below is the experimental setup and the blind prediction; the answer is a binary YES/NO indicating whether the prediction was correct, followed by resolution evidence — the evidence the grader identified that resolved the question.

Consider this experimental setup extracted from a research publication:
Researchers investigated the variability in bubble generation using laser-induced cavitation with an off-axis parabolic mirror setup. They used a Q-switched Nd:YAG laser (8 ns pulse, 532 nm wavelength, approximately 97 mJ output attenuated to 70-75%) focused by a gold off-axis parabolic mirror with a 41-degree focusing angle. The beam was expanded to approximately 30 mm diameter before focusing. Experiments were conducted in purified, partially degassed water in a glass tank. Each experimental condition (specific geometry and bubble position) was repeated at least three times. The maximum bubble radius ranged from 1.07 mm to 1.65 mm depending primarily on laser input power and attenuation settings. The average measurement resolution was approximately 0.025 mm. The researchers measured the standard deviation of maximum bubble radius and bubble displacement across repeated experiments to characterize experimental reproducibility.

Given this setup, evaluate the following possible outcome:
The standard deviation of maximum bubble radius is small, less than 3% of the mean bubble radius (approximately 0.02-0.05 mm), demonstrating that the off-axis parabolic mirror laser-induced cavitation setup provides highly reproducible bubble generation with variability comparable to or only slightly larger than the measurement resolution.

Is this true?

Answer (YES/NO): YES